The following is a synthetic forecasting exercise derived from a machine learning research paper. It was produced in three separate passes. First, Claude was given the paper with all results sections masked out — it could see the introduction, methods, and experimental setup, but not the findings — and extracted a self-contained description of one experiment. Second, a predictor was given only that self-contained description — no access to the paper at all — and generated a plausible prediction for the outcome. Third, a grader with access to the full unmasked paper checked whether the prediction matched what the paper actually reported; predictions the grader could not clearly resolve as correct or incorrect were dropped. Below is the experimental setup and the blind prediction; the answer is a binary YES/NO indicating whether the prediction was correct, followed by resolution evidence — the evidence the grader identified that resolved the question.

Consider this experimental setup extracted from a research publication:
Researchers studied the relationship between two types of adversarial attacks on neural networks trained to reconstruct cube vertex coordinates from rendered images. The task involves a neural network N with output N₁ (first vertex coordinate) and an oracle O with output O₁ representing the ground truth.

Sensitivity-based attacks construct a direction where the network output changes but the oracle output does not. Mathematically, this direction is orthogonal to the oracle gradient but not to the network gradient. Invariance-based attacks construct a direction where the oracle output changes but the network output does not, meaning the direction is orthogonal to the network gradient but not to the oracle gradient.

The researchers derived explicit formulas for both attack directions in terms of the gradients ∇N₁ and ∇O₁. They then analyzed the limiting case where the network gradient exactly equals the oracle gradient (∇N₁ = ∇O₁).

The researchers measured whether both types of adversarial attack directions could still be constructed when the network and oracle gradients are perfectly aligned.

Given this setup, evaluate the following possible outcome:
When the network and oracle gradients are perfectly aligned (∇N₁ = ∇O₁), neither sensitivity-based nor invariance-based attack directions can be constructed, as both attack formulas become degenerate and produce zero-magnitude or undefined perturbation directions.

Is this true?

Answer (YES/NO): YES